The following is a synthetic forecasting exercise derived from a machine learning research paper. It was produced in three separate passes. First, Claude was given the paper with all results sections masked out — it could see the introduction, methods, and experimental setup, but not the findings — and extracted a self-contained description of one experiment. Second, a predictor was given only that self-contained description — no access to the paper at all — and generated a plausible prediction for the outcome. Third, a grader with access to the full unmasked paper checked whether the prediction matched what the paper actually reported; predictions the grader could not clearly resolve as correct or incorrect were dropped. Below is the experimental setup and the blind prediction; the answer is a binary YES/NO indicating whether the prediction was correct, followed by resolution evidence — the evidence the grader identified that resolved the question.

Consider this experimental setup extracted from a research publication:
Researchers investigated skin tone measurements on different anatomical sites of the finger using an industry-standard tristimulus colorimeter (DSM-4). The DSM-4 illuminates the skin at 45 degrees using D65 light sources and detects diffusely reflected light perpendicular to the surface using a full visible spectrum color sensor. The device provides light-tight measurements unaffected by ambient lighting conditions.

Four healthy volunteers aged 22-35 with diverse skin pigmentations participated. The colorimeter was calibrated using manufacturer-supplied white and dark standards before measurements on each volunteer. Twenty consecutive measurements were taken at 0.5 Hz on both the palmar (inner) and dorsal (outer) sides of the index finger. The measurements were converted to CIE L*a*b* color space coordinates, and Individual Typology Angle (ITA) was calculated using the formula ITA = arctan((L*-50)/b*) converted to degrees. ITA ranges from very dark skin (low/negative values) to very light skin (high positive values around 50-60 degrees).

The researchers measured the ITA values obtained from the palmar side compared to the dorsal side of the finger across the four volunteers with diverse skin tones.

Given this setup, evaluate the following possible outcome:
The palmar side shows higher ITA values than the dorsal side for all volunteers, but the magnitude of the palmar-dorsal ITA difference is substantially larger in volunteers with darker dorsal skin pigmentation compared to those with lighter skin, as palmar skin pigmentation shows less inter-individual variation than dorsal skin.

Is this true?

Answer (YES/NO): YES